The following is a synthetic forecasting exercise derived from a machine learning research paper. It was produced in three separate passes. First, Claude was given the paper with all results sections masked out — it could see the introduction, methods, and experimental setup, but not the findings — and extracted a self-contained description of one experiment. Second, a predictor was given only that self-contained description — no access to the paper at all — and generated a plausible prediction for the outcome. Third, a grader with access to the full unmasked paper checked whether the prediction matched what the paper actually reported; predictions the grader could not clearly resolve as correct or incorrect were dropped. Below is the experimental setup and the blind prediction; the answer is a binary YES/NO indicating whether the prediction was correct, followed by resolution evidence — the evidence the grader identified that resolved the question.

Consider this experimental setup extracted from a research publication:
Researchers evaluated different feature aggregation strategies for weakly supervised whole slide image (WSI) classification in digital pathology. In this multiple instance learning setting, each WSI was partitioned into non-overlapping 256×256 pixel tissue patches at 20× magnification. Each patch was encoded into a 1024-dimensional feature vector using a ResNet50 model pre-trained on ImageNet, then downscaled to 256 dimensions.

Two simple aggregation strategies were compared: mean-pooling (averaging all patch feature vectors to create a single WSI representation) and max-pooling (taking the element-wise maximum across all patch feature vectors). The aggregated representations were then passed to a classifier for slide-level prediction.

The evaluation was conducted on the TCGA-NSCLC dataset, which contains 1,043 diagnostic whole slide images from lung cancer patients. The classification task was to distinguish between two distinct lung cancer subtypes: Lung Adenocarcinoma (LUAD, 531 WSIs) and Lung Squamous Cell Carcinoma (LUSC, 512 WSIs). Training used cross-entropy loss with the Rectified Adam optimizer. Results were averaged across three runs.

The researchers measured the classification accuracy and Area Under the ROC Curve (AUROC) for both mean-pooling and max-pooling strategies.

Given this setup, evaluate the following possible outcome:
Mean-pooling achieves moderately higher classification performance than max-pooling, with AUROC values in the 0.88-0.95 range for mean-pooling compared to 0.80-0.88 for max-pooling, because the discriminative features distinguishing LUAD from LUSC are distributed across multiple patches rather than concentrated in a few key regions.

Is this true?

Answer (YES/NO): NO